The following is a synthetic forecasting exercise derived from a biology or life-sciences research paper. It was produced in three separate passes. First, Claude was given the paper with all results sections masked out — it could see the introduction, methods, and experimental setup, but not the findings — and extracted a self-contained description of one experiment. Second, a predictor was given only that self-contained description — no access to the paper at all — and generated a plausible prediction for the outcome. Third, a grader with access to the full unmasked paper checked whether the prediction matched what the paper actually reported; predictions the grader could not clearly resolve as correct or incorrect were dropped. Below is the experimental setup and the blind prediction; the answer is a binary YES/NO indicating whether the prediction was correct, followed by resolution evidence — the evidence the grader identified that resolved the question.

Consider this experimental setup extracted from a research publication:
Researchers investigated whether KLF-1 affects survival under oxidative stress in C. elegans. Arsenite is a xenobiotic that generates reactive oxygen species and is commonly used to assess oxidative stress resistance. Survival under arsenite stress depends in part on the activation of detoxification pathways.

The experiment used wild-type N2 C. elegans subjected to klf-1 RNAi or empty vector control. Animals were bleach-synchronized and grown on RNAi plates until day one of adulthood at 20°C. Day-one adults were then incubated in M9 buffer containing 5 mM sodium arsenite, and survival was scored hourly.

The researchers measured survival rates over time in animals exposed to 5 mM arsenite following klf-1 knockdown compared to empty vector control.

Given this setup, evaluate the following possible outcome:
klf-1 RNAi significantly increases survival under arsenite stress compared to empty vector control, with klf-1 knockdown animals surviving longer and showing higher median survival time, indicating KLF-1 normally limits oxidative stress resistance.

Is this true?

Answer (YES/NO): NO